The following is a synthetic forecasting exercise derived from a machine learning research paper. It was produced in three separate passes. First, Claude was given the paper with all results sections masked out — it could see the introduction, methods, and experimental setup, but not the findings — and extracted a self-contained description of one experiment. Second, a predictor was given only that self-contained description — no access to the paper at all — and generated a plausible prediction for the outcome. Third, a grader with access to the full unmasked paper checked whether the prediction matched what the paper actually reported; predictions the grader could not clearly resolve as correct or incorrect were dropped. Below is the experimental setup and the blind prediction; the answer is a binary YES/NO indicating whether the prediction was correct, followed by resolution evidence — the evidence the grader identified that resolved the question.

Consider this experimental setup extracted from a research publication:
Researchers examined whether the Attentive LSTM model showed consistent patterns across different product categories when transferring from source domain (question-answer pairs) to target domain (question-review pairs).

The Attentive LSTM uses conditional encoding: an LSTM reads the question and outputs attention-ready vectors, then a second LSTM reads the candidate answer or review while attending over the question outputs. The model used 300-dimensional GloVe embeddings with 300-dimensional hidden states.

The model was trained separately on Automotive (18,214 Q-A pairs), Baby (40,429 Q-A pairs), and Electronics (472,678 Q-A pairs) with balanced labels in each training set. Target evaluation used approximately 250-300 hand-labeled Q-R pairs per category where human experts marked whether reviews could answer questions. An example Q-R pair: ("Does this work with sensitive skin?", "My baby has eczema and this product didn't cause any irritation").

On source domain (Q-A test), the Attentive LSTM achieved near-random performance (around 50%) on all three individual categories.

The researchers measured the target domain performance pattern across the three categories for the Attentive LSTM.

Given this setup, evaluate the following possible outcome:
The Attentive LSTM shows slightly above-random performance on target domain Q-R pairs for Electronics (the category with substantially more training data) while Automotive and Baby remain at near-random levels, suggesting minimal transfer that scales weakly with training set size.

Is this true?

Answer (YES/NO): NO